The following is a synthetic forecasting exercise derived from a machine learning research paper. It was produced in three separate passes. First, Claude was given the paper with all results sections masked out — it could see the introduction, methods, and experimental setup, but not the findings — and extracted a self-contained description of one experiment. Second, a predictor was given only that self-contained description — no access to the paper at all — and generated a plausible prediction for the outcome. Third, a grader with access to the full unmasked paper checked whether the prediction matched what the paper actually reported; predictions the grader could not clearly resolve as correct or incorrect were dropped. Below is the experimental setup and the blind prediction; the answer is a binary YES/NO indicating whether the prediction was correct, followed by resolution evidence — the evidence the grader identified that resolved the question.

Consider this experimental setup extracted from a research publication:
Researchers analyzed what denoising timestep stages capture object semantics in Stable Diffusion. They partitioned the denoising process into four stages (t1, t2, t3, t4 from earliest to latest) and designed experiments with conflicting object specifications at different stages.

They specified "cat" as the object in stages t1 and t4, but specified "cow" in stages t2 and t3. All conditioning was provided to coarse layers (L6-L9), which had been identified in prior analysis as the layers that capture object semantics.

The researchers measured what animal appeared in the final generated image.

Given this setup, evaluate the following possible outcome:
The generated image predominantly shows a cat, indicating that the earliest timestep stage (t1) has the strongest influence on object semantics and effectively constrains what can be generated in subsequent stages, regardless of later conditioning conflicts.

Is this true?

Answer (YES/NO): NO